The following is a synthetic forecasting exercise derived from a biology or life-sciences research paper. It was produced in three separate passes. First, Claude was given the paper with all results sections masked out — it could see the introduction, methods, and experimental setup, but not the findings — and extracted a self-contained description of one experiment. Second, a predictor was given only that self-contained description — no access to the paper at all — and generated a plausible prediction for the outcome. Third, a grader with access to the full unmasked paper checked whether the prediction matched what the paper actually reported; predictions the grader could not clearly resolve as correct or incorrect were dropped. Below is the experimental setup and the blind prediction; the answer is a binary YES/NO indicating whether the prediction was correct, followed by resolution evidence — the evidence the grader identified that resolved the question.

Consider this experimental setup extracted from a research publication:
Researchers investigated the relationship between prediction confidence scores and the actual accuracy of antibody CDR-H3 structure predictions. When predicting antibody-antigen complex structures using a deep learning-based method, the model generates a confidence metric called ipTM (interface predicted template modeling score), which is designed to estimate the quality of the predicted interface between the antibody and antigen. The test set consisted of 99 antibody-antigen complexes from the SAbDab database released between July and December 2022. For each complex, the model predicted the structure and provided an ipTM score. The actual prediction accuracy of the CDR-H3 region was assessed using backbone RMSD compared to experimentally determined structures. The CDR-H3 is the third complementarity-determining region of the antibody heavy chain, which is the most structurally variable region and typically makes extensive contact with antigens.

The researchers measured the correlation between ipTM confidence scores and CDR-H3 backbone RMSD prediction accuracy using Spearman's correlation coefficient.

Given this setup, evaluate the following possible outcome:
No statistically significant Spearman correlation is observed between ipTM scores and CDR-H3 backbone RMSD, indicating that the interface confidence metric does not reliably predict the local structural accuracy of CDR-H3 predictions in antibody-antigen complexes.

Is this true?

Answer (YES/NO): NO